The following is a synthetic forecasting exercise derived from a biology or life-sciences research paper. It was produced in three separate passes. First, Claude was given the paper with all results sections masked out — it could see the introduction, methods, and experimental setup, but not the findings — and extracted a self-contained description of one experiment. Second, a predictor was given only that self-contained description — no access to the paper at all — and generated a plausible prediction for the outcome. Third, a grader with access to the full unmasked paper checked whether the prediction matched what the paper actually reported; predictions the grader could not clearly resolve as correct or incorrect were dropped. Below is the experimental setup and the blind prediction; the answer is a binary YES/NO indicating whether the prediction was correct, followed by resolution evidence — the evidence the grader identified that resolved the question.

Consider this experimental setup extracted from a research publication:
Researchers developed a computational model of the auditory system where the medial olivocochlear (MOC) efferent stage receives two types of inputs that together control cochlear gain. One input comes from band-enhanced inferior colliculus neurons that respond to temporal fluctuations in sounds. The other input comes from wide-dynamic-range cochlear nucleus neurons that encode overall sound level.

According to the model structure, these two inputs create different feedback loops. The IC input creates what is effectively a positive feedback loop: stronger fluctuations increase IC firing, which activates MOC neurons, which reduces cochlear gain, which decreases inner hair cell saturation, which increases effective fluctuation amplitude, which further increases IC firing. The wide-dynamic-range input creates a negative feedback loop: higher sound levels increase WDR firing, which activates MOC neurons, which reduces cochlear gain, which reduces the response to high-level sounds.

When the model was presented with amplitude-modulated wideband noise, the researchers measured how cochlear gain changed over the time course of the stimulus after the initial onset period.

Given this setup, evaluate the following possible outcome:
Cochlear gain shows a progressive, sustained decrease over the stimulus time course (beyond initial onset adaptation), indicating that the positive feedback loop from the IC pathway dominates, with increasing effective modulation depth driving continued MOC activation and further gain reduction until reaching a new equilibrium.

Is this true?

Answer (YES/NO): YES